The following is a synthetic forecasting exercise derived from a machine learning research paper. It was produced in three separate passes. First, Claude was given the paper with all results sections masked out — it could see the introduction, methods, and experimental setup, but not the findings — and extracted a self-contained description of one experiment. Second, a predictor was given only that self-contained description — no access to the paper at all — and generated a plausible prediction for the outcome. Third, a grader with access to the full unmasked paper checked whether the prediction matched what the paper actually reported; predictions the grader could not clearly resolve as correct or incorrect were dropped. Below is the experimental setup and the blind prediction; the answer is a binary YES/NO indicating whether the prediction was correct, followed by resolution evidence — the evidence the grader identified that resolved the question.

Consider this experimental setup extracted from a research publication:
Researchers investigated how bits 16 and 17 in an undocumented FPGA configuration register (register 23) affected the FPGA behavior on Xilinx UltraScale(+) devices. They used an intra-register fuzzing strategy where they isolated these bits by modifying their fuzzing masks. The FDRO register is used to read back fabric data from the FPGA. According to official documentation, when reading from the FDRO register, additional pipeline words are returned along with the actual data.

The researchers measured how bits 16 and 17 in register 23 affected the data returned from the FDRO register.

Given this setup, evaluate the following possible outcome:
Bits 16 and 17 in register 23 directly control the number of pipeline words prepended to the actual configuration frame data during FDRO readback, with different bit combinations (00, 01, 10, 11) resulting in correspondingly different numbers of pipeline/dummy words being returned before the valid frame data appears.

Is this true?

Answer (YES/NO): NO